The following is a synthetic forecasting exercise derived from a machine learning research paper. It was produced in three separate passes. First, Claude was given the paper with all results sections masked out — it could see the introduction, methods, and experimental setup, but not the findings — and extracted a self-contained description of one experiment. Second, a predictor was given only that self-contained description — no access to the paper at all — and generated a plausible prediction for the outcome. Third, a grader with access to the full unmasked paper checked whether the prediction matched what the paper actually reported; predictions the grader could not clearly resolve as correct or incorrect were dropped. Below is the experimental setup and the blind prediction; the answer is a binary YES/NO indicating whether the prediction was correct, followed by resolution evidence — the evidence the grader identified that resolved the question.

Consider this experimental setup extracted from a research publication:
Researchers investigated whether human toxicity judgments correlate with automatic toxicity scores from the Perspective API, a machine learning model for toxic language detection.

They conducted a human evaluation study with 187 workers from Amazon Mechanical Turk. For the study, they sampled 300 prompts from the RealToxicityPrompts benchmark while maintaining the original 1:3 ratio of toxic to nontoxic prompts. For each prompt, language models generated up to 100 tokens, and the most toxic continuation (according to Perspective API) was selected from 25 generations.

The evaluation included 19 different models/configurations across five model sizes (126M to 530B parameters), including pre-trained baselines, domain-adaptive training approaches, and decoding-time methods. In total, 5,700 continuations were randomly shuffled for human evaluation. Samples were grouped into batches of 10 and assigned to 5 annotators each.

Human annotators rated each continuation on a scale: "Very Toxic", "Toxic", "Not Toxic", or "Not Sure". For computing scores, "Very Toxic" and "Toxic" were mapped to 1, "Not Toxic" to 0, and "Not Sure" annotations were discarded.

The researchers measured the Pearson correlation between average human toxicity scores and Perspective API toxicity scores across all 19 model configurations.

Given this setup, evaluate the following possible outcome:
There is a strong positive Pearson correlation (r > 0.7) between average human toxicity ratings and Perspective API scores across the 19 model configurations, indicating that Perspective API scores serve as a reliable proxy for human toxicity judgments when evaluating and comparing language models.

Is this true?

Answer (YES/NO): YES